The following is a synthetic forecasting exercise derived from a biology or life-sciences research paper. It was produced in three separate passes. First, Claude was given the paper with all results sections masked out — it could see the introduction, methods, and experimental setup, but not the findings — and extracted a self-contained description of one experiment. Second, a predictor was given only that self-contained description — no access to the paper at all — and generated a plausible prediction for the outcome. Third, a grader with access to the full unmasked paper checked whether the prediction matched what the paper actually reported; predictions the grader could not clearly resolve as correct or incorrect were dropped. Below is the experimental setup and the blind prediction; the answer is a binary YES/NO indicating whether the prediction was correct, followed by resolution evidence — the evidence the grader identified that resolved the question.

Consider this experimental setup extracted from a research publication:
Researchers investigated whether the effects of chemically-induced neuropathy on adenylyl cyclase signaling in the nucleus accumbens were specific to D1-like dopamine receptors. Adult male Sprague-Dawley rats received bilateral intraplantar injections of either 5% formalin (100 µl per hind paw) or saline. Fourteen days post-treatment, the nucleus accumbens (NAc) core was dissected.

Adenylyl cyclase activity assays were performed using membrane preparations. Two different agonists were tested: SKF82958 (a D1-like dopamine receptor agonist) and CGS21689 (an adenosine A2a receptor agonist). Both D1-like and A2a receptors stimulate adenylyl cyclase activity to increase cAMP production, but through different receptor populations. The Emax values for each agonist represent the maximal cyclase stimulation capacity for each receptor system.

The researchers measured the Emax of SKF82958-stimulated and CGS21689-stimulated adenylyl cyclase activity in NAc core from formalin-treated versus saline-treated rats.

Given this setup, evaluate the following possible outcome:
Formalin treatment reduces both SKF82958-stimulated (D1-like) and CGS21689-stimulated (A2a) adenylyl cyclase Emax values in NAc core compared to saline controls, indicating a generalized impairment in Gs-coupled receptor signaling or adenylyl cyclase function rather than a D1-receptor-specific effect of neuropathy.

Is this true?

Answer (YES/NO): NO